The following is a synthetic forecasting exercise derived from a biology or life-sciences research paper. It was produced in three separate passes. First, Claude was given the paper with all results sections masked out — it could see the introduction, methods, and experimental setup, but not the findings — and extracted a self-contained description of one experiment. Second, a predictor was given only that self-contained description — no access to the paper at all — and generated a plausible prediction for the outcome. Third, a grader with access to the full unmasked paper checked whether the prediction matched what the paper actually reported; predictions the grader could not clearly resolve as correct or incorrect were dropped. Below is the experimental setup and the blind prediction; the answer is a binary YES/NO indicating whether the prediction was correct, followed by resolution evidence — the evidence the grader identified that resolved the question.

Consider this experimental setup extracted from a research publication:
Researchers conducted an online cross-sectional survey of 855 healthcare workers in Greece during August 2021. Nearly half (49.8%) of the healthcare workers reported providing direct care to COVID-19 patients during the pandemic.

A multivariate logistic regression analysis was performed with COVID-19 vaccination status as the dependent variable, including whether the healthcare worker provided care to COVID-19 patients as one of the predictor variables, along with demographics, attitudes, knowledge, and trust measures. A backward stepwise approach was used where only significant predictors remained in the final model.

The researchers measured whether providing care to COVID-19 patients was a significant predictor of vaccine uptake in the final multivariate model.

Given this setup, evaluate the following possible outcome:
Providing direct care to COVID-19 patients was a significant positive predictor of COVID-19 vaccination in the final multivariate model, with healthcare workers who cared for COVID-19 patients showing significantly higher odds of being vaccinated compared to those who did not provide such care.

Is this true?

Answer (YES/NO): NO